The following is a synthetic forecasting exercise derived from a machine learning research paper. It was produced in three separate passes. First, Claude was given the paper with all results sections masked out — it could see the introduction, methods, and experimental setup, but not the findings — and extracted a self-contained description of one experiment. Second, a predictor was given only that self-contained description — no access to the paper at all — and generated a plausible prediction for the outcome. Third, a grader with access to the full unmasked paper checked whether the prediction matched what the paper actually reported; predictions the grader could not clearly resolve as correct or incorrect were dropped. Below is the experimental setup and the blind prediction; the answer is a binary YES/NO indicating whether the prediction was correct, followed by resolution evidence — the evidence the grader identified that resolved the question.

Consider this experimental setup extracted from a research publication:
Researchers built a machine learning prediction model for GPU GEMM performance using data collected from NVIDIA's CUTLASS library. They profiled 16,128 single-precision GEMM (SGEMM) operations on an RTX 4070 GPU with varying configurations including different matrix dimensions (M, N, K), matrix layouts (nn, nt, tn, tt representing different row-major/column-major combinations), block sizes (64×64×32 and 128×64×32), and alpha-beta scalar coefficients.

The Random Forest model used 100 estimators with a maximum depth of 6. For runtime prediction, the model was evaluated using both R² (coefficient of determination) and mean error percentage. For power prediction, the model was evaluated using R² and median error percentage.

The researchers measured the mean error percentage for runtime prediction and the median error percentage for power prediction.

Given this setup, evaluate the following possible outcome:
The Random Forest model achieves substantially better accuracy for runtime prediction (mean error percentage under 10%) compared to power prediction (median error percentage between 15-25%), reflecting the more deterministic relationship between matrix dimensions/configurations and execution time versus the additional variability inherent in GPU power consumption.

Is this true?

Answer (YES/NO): NO